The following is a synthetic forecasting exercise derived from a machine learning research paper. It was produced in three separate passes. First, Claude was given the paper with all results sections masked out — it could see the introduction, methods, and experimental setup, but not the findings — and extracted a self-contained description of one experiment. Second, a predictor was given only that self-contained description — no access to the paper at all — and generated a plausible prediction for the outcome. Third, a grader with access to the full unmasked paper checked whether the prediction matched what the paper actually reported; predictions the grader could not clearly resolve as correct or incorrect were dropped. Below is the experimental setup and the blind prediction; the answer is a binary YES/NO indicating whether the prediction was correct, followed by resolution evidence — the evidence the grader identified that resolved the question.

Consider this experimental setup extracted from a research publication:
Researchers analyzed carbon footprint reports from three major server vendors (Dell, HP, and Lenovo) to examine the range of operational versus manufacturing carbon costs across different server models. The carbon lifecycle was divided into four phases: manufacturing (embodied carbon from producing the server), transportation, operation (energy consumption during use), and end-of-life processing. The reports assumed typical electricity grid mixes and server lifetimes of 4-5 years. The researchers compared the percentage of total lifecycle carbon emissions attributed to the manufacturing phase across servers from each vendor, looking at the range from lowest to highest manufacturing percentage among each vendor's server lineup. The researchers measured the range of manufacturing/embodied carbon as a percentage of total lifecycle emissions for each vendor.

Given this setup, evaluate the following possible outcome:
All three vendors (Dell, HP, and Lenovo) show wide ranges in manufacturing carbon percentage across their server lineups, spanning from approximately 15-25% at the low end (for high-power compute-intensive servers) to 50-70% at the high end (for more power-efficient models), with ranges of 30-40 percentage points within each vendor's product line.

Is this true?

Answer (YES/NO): NO